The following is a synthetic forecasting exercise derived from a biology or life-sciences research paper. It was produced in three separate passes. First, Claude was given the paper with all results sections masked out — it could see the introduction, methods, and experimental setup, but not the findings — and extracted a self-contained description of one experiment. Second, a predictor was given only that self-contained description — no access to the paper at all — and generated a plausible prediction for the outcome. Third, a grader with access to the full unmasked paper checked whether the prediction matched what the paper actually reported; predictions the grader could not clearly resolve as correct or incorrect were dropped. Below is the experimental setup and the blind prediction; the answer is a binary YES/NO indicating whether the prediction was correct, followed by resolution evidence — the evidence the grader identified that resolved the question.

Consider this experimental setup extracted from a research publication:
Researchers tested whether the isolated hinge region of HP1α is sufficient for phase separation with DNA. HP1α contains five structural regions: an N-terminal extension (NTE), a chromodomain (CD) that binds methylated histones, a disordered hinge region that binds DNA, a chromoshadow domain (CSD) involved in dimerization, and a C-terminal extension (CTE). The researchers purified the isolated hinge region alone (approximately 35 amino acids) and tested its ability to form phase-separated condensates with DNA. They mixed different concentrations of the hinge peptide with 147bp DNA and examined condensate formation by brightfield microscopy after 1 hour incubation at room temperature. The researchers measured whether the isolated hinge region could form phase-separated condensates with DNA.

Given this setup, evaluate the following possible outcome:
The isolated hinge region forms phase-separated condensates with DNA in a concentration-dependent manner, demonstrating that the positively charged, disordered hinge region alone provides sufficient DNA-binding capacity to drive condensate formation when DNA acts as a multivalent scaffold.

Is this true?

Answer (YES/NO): YES